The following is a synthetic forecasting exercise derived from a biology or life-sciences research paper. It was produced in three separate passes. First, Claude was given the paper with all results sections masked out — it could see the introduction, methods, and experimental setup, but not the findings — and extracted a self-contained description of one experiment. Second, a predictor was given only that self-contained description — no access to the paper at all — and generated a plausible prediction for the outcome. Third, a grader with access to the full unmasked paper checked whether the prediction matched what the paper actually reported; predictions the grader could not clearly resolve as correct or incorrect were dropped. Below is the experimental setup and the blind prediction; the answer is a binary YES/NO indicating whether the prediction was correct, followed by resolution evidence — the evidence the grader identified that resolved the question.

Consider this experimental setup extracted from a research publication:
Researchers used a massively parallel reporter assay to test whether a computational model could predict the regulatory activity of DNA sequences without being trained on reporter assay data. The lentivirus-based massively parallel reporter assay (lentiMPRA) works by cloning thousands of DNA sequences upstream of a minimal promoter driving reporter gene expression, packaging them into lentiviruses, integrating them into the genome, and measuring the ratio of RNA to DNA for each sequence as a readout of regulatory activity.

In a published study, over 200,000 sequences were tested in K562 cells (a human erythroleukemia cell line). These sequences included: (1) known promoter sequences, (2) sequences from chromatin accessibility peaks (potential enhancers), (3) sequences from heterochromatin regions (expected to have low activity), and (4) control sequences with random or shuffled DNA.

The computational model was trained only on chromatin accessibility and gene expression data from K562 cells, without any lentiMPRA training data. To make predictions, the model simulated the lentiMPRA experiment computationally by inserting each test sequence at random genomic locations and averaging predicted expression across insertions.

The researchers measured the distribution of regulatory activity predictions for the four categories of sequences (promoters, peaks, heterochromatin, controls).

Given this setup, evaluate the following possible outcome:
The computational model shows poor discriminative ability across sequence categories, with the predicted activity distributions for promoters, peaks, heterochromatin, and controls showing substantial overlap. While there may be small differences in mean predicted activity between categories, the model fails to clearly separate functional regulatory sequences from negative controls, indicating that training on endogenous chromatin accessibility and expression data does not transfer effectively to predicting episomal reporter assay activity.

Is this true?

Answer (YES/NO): NO